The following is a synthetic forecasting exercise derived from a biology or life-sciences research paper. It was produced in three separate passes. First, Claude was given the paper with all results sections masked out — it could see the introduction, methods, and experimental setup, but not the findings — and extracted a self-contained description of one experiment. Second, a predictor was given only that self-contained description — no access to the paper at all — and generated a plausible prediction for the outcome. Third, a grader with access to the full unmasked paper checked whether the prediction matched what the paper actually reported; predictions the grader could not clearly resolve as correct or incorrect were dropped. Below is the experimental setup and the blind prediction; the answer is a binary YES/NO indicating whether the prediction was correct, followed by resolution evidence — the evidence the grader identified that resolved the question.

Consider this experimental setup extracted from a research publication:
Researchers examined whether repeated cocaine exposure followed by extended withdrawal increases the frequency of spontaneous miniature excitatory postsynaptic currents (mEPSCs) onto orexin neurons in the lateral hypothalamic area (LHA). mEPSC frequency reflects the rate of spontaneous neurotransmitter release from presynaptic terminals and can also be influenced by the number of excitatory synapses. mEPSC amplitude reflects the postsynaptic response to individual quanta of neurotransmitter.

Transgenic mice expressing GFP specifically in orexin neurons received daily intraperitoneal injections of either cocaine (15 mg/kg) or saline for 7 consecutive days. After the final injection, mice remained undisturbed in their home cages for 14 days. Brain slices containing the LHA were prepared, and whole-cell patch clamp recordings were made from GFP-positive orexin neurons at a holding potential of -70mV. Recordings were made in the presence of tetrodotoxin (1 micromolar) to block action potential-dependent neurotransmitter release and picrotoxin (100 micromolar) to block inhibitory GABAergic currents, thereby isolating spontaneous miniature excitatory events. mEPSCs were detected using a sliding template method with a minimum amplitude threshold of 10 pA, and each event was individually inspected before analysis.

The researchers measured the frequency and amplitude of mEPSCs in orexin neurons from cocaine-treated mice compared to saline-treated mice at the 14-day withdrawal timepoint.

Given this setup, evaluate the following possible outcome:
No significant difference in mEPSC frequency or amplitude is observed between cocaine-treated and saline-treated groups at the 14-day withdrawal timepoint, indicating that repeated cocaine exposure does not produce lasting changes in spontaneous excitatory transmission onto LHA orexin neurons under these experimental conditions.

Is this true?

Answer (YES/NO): NO